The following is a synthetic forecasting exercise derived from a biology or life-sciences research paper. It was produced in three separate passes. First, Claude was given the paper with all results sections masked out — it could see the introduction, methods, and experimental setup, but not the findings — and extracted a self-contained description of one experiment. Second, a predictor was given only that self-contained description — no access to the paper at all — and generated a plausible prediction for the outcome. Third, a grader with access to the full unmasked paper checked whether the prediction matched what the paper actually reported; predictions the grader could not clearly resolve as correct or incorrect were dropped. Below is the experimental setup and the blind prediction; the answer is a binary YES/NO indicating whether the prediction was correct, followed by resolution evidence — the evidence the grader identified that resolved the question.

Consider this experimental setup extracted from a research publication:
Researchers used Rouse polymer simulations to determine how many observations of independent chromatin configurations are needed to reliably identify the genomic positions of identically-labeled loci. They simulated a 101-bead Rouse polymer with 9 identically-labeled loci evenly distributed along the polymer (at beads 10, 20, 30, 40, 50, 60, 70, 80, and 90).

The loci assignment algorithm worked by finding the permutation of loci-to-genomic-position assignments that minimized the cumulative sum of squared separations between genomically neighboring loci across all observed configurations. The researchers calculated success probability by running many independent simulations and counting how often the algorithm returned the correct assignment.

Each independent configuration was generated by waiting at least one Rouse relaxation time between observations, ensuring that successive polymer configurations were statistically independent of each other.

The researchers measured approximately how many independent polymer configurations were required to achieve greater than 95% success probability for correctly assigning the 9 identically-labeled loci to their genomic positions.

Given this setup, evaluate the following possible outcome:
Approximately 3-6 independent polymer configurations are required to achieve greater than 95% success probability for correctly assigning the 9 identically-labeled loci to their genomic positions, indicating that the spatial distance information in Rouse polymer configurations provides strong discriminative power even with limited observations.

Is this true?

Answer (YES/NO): NO